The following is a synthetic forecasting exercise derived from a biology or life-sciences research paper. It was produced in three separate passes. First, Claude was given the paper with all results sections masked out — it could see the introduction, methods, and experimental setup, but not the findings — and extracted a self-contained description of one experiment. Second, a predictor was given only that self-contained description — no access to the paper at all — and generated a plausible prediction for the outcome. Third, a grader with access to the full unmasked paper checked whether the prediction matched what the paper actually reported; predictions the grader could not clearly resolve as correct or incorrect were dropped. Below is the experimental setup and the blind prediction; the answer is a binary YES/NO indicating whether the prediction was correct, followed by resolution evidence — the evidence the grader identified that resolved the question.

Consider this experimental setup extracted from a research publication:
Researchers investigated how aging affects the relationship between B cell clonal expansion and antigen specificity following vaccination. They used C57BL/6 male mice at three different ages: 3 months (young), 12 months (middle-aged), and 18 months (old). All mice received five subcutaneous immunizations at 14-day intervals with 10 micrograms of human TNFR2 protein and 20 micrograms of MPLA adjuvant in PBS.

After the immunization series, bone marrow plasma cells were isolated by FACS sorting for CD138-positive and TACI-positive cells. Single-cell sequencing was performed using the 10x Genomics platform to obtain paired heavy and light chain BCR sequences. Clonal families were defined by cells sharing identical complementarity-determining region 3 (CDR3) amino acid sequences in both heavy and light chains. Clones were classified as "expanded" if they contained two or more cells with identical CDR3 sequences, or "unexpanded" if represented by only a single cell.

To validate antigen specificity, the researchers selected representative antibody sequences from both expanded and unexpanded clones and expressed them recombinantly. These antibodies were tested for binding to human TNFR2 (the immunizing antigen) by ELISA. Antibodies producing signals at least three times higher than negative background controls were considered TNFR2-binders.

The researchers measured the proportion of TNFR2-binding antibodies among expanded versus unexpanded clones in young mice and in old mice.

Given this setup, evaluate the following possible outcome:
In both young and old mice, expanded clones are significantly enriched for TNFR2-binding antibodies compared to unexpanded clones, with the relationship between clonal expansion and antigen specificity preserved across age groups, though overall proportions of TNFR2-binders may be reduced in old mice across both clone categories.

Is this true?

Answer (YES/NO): NO